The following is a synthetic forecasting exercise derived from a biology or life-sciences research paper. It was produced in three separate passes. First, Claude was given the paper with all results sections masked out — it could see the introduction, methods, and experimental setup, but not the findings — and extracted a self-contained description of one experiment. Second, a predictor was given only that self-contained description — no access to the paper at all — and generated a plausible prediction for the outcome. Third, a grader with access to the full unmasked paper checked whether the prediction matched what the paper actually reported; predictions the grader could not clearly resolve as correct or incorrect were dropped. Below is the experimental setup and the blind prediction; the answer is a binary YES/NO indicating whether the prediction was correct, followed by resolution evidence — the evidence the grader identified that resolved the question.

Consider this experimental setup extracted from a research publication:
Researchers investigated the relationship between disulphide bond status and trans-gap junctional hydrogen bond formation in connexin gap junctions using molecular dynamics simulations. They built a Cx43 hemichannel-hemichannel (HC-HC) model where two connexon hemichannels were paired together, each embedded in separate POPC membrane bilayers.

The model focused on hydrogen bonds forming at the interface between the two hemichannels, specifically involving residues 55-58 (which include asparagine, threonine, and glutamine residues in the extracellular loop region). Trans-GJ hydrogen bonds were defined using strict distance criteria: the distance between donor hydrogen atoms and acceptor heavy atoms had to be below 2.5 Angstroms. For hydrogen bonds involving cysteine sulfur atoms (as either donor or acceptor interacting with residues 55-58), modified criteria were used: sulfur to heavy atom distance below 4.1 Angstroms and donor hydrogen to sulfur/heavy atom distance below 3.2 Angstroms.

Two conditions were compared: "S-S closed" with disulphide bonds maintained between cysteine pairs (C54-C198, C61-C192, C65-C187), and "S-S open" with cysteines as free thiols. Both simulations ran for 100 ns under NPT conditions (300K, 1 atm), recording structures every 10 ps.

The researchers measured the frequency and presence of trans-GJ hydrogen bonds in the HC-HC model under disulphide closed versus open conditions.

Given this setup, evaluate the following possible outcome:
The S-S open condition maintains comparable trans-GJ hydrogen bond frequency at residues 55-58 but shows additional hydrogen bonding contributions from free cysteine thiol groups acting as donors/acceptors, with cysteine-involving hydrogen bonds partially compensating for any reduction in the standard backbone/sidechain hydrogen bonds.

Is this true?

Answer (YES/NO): NO